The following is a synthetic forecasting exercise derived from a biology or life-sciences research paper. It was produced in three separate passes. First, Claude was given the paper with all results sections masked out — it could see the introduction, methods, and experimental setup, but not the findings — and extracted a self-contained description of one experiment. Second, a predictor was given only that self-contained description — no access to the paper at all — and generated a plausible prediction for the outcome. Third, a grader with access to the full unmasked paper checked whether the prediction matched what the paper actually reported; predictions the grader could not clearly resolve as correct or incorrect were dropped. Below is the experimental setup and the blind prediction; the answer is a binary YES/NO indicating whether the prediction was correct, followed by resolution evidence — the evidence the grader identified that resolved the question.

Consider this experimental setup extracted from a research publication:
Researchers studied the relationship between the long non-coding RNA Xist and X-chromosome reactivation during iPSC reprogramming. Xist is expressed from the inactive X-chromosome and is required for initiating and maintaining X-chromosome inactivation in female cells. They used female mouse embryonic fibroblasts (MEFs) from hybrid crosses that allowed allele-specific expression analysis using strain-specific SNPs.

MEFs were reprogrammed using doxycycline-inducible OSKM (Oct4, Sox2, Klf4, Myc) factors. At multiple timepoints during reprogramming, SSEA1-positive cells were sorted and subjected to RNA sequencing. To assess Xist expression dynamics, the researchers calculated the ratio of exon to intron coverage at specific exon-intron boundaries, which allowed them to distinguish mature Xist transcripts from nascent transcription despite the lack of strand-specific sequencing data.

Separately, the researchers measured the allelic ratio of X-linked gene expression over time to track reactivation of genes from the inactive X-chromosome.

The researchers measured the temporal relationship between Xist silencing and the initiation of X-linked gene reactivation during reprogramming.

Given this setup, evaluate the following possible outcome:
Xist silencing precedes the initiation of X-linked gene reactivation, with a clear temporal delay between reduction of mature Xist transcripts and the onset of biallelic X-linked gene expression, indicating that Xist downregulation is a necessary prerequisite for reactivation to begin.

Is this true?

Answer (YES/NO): NO